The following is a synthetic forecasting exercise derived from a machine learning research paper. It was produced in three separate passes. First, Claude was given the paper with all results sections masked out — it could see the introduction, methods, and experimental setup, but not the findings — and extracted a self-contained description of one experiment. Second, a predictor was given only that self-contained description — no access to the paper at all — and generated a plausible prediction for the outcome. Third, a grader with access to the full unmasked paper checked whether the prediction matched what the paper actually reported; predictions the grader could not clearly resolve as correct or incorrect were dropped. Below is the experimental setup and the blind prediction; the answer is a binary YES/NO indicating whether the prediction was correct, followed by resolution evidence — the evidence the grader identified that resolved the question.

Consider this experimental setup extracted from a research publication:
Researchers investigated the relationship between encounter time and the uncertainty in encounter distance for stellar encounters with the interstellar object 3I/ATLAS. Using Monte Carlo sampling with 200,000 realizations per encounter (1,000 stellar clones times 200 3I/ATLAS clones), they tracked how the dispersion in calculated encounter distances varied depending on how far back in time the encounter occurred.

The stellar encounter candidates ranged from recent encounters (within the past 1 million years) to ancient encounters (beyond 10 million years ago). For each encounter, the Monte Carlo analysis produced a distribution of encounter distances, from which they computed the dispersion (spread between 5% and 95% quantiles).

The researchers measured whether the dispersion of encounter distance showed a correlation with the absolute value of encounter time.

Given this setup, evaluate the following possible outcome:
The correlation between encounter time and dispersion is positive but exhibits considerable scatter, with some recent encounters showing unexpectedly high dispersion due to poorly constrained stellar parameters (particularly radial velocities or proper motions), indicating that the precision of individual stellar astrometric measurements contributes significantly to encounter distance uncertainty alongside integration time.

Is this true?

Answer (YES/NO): NO